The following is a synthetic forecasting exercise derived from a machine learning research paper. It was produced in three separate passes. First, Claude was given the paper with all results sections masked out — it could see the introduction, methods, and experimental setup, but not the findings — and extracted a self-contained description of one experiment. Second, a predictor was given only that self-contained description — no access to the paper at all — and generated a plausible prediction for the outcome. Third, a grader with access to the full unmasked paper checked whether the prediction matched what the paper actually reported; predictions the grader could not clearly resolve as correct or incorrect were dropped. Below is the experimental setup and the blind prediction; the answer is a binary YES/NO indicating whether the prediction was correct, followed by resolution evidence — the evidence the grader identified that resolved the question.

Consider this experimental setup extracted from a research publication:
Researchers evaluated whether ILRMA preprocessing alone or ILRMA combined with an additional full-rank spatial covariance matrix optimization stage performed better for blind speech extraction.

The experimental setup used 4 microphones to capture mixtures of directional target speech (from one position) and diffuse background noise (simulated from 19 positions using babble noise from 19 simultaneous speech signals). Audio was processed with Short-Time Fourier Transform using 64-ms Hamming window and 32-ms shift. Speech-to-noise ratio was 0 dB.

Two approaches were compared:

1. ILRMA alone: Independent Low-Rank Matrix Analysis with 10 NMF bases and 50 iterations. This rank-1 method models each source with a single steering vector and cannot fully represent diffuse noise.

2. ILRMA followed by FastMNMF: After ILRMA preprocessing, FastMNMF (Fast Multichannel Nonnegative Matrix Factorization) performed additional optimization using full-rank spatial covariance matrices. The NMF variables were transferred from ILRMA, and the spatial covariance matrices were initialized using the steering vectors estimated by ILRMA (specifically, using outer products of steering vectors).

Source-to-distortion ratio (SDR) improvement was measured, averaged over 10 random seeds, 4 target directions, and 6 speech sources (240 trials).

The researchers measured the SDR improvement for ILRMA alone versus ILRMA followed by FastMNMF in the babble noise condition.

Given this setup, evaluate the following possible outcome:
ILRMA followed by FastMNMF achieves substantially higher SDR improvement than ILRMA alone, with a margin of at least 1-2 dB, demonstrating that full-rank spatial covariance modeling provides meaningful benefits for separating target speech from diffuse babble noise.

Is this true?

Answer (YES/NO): NO